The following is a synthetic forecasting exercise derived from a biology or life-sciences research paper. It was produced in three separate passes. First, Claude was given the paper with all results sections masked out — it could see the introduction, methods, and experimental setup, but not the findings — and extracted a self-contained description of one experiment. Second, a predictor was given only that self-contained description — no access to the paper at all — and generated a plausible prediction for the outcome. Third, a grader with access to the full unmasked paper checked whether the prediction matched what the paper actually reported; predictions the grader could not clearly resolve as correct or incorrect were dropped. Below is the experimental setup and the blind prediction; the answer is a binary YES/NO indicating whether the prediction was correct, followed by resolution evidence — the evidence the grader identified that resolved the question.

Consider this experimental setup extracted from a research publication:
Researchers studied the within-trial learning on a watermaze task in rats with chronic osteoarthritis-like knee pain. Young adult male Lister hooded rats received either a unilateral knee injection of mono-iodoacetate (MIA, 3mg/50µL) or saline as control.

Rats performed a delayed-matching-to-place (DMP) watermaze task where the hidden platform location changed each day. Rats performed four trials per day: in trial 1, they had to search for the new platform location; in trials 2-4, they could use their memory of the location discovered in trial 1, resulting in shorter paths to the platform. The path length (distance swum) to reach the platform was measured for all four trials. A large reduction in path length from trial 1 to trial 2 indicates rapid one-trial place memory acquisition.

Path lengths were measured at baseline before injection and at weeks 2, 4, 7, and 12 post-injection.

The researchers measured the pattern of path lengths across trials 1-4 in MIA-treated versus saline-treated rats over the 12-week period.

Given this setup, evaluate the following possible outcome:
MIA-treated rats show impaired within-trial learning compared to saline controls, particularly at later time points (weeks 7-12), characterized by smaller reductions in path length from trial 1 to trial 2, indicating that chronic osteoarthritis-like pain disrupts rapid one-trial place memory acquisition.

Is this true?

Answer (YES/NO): NO